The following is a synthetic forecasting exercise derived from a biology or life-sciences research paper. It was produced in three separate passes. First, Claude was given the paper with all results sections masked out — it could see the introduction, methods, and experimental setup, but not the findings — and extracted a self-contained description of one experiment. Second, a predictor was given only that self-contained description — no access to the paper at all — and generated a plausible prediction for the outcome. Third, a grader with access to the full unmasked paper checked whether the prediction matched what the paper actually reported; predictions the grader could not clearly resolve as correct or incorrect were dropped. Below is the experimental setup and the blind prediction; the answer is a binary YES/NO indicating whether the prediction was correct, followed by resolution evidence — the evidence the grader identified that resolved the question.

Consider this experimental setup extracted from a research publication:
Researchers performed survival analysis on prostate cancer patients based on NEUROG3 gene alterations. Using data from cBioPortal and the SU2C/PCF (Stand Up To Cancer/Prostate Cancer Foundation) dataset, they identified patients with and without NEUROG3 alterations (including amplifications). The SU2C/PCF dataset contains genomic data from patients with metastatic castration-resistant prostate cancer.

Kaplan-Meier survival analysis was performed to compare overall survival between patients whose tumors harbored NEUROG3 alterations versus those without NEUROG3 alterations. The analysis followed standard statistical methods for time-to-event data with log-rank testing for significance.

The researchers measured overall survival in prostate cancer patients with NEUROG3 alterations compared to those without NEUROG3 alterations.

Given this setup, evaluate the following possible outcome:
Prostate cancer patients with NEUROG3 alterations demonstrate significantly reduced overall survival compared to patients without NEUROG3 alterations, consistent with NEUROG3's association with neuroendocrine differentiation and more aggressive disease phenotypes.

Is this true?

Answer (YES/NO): YES